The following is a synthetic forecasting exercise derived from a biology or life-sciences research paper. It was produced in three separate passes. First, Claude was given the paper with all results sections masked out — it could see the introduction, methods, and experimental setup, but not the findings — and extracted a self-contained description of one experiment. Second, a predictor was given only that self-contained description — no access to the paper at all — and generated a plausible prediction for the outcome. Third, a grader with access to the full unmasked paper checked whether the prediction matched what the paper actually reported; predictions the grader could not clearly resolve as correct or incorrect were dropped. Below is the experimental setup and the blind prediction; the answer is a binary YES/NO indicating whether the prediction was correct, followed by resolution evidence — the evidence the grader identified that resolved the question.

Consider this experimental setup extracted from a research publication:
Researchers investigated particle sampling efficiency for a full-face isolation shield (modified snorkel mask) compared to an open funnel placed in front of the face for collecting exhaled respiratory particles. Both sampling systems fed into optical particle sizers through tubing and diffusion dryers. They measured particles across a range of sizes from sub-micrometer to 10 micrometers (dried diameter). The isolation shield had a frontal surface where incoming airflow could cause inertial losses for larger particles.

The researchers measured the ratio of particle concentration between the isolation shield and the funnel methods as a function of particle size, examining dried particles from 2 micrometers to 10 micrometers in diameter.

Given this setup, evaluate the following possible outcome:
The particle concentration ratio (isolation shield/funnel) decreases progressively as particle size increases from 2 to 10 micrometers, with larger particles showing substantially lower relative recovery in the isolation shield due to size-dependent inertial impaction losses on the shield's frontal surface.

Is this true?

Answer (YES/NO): YES